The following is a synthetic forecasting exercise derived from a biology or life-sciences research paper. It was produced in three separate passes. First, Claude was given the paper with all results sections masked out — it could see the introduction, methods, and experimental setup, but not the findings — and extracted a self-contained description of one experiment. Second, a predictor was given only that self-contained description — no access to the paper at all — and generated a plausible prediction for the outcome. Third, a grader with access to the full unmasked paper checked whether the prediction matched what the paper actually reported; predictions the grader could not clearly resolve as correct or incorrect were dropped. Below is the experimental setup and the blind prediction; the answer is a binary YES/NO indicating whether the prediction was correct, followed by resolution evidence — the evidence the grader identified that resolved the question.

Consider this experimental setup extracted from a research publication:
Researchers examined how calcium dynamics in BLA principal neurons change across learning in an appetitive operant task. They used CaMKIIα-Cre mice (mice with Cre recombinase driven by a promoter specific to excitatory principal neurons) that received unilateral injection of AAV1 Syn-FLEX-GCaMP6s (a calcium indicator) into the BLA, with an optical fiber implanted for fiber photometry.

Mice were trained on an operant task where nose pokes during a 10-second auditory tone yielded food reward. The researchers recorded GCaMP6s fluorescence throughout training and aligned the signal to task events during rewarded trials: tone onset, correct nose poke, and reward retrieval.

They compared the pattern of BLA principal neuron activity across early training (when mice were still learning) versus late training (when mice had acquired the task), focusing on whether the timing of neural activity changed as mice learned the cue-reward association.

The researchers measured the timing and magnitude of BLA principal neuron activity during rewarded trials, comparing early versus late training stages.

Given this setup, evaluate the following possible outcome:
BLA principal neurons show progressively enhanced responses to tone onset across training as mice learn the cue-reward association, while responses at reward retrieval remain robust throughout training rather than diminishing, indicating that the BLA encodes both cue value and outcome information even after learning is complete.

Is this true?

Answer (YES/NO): NO